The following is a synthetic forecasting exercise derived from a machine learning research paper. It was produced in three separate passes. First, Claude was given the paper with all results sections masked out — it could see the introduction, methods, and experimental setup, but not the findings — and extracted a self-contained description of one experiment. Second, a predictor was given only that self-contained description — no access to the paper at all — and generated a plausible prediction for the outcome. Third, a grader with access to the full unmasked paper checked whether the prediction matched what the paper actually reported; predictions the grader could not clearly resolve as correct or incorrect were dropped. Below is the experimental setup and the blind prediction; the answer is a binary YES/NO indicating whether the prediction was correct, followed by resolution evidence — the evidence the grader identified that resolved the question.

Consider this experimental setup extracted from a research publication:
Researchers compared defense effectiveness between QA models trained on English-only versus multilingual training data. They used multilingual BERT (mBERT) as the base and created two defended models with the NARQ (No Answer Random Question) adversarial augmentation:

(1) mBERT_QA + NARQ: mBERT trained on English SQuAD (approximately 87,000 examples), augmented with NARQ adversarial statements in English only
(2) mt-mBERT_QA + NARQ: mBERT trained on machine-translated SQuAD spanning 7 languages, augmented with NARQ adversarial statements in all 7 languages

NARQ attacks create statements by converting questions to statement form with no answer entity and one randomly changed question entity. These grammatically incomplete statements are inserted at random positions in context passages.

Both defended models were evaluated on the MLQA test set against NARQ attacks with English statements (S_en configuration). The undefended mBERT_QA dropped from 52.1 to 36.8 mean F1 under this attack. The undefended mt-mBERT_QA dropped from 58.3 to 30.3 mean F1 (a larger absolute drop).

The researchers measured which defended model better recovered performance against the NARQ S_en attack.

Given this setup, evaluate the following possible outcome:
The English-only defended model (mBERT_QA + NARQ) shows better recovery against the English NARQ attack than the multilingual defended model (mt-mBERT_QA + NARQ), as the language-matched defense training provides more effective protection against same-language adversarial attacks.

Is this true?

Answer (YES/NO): NO